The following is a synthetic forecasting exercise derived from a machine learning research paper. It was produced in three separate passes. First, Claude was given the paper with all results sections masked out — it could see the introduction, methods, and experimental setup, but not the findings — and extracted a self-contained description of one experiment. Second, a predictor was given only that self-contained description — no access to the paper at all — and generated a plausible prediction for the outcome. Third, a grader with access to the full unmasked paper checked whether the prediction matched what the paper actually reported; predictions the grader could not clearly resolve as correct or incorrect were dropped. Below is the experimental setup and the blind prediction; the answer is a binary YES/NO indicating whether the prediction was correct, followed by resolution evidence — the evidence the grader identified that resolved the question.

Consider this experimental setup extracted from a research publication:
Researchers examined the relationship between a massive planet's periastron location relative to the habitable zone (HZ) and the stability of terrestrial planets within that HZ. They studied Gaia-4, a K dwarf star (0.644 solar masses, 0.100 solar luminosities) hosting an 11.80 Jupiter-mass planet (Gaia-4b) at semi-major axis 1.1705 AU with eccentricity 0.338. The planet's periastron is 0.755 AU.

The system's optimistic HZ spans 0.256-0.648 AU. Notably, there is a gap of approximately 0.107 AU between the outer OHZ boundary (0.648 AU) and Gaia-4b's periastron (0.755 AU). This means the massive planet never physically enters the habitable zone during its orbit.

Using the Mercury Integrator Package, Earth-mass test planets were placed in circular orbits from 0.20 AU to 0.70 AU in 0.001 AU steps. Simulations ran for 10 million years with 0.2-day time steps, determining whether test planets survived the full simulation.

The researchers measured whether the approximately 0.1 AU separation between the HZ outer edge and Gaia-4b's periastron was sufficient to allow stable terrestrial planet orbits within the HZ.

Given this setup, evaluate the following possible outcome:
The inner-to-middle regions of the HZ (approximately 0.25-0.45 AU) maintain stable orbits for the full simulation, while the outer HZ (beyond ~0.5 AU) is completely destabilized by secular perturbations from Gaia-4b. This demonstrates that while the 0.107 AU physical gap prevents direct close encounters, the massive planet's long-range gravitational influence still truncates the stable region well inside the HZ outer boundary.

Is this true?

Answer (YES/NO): NO